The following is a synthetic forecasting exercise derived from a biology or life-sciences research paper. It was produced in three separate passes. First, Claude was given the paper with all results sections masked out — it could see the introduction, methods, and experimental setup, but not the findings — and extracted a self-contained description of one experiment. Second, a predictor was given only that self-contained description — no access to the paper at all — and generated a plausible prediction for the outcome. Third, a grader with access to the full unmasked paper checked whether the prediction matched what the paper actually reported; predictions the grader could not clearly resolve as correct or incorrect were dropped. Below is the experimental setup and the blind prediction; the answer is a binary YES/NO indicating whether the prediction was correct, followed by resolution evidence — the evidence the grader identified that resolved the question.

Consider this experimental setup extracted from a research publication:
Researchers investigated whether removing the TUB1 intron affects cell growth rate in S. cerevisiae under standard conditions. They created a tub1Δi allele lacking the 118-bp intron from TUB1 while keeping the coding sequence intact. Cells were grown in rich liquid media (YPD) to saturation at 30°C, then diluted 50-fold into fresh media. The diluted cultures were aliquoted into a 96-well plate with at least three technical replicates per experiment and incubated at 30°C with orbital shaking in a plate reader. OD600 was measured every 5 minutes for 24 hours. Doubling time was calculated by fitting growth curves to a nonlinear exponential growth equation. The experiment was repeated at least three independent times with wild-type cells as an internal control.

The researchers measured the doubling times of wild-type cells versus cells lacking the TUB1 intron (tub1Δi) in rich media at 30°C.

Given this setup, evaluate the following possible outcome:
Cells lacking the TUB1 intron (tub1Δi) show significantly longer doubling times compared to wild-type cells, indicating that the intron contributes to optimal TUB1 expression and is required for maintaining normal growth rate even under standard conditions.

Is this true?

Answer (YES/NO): NO